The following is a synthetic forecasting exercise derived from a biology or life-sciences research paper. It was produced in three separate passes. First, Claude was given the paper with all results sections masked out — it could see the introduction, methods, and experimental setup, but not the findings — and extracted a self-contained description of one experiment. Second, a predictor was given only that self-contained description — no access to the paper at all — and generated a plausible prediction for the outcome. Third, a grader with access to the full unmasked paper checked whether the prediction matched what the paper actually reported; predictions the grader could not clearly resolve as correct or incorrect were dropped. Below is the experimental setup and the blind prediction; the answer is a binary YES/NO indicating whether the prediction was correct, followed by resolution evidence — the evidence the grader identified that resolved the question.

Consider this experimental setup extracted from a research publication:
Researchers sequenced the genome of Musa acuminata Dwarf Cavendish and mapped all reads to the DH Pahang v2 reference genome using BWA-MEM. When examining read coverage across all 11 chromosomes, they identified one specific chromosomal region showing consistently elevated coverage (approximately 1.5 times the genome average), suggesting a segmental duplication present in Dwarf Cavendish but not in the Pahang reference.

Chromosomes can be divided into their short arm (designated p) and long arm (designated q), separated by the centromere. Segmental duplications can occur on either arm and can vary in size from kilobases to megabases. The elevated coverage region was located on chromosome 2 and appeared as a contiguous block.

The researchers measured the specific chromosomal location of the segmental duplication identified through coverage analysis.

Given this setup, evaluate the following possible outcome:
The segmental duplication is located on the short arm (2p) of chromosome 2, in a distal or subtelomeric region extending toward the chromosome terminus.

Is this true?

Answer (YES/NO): NO